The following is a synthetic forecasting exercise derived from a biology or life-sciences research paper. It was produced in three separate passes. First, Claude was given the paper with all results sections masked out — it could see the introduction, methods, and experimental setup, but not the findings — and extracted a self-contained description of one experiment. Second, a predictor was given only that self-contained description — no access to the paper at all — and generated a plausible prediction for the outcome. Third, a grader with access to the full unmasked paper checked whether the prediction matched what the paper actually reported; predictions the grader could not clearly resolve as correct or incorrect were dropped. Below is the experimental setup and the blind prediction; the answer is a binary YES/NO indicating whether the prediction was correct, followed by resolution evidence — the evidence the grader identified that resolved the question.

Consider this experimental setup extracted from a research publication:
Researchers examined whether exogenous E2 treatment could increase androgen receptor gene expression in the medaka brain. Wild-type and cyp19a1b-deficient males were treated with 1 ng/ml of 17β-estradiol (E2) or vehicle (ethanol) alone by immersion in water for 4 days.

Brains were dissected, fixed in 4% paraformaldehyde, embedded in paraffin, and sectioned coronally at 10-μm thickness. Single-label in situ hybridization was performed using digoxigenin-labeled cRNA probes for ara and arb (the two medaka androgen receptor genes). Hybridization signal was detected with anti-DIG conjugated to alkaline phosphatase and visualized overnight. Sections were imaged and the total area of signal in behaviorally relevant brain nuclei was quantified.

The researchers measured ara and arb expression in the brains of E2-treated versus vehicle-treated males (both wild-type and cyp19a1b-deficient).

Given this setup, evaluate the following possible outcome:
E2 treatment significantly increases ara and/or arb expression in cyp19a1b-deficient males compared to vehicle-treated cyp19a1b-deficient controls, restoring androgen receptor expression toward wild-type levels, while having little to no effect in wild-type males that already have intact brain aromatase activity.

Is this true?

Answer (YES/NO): NO